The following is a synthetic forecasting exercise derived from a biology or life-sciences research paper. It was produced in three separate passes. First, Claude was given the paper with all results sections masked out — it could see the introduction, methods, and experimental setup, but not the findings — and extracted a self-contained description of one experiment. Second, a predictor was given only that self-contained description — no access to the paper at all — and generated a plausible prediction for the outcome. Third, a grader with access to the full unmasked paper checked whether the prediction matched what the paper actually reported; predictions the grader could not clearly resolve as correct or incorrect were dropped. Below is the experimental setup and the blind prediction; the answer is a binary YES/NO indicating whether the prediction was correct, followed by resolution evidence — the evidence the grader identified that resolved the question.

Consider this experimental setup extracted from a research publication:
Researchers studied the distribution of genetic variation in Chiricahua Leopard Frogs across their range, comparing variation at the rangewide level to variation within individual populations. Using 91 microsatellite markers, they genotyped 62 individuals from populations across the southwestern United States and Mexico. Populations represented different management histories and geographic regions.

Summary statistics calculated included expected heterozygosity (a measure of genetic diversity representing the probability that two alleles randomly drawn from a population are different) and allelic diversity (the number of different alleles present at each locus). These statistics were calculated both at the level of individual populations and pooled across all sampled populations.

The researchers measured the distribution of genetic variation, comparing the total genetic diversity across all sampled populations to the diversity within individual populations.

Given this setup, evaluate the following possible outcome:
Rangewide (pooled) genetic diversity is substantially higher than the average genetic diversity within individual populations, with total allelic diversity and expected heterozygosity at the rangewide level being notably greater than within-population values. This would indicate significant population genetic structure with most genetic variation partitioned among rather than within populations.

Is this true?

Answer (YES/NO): YES